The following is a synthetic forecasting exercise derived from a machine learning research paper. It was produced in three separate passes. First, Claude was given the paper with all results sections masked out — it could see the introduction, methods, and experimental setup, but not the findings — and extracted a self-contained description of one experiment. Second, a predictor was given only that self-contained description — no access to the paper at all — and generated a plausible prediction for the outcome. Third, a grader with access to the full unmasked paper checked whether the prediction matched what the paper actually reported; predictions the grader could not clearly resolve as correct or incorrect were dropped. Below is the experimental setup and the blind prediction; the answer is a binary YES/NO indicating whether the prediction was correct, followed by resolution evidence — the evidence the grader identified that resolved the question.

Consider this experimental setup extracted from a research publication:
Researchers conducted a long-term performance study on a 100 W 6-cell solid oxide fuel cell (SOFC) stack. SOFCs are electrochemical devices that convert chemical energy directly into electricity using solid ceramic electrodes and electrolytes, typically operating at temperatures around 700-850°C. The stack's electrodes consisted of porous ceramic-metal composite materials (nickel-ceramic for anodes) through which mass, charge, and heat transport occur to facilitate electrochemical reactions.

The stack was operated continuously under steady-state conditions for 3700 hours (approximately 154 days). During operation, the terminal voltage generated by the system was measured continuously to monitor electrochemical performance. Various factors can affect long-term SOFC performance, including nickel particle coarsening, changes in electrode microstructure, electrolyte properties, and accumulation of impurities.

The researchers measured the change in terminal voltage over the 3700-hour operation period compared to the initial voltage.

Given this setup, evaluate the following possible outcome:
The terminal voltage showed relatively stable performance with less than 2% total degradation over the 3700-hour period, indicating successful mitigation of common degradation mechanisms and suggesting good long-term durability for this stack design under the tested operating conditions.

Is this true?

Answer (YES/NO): NO